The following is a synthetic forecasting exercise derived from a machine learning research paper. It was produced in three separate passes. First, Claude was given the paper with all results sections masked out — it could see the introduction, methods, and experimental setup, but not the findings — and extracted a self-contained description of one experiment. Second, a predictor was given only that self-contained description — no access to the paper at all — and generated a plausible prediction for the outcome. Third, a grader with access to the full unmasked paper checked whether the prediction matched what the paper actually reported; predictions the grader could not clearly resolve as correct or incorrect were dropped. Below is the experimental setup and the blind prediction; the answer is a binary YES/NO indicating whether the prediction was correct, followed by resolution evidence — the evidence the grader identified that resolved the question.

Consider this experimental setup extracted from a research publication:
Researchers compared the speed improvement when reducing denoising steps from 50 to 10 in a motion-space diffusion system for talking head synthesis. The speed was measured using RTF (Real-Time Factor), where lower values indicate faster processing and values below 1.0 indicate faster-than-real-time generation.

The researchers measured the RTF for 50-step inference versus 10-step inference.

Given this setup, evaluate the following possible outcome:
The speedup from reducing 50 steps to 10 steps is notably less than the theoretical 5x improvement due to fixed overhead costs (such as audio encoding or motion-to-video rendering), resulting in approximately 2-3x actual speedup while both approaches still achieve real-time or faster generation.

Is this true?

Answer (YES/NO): NO